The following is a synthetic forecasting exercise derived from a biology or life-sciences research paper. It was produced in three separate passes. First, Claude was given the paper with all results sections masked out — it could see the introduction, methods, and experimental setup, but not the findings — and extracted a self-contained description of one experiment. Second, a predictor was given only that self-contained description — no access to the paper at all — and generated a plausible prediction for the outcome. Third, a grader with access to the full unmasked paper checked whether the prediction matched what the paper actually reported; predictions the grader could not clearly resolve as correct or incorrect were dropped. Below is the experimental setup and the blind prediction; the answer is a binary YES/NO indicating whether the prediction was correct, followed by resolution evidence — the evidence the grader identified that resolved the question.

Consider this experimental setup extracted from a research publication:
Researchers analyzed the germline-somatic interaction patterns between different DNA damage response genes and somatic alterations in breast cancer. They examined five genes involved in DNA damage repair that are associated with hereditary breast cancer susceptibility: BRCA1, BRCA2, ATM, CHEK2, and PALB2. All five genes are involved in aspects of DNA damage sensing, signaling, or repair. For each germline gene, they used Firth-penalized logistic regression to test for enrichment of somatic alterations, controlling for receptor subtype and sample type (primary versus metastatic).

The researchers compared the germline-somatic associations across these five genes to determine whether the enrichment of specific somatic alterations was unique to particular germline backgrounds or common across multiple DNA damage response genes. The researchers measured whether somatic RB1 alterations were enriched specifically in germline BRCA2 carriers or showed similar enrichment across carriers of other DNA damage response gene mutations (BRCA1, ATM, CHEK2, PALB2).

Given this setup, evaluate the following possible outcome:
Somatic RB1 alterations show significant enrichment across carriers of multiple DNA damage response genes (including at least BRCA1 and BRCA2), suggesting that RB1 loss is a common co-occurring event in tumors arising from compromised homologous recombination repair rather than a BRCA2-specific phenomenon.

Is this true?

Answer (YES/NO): NO